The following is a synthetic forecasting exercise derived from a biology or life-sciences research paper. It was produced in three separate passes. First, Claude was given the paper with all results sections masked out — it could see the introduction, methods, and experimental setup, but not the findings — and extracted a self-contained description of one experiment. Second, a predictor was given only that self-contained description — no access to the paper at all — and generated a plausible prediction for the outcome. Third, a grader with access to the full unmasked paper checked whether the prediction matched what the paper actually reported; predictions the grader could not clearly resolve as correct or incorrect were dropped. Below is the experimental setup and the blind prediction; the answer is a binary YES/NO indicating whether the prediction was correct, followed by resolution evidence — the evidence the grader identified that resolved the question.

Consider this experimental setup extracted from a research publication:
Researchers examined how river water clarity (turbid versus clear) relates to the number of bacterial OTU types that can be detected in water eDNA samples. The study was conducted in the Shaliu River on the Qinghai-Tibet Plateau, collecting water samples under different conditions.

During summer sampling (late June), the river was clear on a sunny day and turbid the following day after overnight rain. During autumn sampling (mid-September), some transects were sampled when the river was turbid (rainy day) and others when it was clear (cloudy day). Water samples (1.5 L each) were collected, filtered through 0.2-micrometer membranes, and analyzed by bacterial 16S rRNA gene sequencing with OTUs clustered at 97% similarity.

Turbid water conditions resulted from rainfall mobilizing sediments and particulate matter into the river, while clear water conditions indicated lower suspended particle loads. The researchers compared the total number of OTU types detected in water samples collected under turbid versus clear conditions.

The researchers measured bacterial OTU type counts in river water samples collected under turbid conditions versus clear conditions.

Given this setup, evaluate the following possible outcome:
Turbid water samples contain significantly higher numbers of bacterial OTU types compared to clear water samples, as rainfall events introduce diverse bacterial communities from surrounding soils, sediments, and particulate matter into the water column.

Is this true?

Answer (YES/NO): YES